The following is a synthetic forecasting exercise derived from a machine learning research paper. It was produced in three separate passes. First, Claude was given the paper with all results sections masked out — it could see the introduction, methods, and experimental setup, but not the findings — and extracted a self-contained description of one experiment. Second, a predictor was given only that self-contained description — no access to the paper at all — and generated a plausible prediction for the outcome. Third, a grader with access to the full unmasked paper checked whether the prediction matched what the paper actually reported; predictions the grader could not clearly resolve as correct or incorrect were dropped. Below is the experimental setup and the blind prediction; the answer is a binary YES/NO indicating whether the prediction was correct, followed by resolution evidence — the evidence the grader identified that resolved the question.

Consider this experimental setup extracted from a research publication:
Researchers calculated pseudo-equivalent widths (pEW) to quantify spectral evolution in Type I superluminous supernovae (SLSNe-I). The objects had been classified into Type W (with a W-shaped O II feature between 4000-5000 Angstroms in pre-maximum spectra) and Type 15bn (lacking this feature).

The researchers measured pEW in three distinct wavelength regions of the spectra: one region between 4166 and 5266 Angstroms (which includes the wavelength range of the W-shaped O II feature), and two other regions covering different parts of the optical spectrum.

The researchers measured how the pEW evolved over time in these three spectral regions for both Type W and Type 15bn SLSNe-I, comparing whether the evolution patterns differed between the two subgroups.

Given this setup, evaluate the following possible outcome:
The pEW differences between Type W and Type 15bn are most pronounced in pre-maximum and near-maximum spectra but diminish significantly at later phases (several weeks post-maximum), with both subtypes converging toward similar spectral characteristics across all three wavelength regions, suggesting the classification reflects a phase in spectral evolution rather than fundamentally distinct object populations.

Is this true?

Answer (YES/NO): NO